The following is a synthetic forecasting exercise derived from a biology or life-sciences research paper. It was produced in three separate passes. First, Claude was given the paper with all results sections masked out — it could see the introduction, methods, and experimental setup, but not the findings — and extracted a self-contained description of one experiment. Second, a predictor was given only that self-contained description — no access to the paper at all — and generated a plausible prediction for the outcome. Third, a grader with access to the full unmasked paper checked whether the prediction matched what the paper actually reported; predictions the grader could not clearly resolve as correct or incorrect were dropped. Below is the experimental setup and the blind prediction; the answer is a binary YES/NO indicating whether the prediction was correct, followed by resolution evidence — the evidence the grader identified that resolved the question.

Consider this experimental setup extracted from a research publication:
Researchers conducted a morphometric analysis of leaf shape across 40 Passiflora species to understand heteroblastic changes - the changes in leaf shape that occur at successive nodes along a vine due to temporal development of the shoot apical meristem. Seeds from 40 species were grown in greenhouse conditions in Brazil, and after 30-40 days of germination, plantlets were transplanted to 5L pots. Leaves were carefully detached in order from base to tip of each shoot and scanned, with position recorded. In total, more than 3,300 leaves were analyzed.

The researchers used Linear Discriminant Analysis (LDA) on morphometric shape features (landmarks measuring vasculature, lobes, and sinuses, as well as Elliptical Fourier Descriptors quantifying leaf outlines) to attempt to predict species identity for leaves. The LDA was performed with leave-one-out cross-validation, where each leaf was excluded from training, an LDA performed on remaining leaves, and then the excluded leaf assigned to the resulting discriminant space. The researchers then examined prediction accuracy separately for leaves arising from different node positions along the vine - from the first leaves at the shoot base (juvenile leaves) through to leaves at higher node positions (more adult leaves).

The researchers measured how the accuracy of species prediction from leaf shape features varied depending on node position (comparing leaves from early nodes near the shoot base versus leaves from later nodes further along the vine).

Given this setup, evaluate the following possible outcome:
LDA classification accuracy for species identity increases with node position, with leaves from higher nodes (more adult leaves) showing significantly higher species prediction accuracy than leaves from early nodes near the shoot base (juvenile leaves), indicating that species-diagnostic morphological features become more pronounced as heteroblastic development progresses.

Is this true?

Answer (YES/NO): YES